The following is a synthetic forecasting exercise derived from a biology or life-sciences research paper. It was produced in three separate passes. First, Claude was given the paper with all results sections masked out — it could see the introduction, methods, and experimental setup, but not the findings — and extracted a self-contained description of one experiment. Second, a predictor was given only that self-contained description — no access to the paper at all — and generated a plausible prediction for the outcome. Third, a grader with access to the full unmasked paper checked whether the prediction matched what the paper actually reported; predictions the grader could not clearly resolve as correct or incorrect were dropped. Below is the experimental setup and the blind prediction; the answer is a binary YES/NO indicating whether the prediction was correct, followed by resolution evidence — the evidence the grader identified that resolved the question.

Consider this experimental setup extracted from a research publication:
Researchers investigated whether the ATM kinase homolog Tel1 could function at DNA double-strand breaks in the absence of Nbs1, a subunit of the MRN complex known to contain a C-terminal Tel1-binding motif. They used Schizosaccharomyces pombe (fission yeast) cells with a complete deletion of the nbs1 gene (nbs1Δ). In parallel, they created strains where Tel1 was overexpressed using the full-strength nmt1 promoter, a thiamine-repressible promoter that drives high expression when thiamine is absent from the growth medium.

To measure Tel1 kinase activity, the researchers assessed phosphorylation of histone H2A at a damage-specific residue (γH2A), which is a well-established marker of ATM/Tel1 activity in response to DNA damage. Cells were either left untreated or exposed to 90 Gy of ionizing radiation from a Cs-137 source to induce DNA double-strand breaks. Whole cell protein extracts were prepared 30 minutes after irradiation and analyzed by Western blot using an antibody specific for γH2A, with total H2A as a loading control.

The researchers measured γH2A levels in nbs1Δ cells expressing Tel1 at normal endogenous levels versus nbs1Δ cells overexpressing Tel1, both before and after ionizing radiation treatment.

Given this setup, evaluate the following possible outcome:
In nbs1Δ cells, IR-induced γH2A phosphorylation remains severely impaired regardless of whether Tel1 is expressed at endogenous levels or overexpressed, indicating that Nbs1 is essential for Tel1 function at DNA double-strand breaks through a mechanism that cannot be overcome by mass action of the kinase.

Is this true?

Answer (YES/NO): NO